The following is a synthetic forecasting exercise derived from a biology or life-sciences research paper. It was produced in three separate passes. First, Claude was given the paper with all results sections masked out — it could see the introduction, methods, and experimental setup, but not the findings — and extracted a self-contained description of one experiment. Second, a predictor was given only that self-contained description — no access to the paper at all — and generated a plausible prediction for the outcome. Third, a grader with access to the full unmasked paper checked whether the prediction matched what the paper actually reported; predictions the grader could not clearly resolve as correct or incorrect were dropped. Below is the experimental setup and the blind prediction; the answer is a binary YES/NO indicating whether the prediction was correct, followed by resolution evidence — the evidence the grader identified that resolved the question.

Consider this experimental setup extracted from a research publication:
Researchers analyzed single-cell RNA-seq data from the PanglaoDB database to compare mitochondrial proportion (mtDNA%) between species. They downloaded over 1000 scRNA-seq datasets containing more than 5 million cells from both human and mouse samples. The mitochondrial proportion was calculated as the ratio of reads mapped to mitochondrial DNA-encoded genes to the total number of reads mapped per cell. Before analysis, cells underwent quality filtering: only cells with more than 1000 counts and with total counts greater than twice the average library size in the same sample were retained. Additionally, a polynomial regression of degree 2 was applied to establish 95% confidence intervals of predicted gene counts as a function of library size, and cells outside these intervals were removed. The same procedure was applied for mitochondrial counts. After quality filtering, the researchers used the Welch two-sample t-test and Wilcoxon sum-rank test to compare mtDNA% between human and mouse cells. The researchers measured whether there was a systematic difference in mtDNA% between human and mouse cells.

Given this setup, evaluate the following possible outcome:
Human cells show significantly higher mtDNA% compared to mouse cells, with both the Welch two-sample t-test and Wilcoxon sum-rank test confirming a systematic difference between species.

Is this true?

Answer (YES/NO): YES